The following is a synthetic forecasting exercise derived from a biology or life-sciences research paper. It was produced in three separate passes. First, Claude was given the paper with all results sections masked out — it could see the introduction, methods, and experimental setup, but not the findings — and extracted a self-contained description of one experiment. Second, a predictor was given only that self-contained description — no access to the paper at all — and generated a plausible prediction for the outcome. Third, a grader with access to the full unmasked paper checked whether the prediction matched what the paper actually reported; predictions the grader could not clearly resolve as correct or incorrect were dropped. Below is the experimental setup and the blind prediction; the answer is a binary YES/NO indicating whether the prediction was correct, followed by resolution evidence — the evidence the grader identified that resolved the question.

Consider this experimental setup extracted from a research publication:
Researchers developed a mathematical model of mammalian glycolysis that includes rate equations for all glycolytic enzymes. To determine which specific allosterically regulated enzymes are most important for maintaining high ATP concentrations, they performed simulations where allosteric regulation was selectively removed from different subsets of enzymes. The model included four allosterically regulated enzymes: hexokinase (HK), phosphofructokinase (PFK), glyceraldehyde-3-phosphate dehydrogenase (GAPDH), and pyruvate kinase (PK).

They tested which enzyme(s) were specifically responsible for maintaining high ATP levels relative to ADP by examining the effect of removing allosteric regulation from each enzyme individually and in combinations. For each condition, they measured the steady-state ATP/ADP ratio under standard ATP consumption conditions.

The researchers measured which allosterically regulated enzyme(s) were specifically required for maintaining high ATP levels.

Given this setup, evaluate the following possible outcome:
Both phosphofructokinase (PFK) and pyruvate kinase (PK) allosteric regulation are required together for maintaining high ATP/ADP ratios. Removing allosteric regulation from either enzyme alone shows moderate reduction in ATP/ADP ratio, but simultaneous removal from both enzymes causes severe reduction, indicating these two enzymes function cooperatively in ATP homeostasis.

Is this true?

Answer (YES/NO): NO